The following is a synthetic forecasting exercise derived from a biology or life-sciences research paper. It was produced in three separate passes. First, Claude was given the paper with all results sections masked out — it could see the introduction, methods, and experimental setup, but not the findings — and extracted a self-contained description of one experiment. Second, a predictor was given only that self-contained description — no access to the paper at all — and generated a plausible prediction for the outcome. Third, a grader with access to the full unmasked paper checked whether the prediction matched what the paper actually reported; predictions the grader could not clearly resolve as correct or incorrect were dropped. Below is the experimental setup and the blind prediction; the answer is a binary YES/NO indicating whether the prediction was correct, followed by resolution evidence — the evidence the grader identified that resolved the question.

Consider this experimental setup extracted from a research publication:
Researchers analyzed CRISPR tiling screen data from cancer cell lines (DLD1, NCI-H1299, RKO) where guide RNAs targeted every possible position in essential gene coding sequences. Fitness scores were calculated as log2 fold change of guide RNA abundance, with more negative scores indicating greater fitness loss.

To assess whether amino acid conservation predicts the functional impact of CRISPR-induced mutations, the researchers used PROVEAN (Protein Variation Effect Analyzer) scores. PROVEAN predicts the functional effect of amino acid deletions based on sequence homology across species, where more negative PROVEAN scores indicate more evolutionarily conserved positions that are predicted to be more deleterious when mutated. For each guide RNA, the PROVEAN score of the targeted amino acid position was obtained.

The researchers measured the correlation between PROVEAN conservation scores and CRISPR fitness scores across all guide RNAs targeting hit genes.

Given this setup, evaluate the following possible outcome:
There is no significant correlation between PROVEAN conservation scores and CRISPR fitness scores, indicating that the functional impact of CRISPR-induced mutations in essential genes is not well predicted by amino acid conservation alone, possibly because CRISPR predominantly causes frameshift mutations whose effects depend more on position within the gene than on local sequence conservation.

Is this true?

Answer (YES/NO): NO